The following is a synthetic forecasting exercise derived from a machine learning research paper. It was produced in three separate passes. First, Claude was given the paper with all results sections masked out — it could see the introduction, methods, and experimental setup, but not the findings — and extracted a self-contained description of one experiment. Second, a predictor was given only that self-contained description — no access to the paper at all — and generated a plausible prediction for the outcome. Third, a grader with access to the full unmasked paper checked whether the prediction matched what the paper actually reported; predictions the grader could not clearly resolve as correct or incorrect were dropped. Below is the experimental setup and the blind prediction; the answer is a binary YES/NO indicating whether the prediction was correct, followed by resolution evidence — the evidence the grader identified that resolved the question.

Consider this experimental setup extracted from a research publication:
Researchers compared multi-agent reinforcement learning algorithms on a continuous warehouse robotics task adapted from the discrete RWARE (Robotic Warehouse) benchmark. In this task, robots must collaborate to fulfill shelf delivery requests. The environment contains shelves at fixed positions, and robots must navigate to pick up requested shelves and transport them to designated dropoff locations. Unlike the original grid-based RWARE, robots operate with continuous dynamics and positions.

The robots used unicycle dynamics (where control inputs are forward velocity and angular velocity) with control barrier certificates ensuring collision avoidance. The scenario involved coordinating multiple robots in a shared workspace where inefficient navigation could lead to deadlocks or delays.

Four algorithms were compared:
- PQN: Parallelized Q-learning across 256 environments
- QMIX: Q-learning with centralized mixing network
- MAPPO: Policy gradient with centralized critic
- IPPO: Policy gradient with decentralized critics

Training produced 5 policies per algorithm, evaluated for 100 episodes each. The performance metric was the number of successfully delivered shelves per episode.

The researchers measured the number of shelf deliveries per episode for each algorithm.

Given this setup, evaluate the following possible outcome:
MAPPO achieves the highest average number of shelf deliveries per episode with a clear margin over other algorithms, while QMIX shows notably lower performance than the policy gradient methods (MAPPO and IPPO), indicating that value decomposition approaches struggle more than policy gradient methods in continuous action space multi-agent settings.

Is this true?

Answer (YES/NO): NO